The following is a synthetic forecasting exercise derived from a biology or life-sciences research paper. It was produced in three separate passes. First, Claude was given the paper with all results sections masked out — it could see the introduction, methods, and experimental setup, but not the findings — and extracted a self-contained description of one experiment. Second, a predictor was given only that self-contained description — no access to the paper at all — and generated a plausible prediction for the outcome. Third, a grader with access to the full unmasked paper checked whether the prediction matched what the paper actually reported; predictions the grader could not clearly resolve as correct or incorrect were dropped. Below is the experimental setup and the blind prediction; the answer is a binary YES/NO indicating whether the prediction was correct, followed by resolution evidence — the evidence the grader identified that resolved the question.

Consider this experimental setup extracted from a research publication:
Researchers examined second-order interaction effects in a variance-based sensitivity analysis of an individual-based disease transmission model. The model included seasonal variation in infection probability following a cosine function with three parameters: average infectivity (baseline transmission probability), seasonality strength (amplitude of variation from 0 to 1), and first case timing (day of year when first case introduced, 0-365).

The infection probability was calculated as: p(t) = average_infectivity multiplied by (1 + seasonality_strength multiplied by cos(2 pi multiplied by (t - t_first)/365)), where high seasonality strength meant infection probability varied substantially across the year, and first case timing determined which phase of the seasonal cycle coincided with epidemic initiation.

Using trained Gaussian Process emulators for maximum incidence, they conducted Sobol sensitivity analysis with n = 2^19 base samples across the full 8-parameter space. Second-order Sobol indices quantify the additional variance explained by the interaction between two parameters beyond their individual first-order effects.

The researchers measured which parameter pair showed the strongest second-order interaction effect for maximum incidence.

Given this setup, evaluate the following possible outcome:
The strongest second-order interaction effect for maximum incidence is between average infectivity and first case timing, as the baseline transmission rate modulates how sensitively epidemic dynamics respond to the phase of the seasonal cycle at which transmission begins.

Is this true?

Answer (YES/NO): NO